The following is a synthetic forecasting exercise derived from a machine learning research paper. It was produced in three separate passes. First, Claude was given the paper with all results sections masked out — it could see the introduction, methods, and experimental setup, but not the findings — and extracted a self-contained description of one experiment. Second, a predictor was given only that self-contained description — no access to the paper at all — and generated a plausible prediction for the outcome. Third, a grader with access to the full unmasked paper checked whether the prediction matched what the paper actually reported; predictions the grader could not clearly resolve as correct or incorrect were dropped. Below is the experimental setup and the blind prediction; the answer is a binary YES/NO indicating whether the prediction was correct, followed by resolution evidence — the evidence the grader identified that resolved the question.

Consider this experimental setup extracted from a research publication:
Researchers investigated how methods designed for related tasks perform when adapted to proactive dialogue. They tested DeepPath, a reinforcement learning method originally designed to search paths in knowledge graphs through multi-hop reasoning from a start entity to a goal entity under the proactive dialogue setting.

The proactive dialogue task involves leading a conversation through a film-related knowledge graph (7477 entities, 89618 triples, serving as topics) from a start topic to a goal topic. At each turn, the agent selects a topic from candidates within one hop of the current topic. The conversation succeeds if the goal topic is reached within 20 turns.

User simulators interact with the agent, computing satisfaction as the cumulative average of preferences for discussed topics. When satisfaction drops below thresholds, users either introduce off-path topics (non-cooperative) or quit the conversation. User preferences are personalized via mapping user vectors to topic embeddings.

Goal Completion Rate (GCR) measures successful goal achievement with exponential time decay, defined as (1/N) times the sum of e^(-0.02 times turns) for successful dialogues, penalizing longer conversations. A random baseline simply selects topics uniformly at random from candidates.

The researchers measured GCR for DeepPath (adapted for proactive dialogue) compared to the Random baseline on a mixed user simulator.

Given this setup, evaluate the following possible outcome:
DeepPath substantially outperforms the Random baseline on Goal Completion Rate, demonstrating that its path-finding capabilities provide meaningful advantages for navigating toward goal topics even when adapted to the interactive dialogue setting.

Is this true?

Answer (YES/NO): NO